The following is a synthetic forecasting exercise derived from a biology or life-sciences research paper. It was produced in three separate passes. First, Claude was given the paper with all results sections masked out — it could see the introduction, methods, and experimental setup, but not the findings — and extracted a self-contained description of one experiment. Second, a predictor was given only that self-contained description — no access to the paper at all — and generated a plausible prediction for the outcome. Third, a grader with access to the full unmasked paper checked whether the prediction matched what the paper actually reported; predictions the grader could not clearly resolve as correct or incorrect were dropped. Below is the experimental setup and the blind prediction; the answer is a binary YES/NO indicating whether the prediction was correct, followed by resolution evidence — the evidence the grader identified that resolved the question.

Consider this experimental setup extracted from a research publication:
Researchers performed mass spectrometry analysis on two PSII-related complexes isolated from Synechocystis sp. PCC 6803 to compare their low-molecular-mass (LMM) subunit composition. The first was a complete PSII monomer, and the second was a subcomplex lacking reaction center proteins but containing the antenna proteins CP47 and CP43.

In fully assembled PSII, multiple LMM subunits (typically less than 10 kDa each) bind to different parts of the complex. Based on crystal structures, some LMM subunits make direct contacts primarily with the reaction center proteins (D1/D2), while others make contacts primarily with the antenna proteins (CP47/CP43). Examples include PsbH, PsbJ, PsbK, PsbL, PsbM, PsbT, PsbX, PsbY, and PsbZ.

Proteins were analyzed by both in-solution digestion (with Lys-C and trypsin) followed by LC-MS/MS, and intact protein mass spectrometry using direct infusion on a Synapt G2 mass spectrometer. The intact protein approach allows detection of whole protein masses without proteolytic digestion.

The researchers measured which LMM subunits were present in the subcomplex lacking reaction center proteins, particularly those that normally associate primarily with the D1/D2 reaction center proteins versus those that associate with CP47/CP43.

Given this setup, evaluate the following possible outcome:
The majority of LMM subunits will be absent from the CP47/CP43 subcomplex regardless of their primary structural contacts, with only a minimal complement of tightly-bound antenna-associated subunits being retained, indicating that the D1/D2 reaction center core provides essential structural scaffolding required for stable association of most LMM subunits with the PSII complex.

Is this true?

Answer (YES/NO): NO